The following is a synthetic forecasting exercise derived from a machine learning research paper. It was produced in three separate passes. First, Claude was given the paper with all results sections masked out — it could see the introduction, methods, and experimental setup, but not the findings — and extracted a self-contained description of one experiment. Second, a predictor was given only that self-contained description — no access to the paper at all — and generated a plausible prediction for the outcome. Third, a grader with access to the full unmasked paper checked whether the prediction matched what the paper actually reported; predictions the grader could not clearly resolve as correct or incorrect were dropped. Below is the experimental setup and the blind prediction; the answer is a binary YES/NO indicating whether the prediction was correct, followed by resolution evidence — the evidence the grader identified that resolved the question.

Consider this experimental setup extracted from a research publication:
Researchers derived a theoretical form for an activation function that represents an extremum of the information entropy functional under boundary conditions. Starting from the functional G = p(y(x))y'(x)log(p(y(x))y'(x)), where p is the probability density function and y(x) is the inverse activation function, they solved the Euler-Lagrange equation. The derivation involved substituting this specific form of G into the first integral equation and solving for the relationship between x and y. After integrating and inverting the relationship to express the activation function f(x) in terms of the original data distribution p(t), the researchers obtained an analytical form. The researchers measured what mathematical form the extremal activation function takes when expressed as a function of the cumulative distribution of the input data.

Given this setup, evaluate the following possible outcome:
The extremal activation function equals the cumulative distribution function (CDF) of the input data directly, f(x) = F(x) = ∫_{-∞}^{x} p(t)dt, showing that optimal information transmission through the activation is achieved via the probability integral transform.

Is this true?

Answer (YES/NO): NO